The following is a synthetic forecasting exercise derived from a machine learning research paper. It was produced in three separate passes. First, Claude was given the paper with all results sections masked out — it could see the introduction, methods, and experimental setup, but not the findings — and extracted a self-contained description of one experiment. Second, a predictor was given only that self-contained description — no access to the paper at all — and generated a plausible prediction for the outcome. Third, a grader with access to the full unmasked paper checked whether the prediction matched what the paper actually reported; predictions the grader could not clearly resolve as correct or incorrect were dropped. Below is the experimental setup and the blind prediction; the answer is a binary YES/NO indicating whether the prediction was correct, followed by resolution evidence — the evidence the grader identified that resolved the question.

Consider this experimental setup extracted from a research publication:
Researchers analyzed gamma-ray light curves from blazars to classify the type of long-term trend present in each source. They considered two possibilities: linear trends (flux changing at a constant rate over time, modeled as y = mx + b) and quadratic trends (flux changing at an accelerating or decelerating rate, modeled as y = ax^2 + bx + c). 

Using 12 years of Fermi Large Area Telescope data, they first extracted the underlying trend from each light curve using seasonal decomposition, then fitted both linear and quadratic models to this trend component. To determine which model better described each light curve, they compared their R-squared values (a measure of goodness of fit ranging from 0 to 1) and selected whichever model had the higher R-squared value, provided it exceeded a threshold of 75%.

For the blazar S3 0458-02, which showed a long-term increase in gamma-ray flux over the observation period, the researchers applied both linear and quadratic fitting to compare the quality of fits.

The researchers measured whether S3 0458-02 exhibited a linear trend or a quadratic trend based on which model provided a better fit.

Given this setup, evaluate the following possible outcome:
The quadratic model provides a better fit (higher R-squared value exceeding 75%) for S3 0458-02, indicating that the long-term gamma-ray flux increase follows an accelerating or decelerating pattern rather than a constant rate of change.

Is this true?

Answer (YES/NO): NO